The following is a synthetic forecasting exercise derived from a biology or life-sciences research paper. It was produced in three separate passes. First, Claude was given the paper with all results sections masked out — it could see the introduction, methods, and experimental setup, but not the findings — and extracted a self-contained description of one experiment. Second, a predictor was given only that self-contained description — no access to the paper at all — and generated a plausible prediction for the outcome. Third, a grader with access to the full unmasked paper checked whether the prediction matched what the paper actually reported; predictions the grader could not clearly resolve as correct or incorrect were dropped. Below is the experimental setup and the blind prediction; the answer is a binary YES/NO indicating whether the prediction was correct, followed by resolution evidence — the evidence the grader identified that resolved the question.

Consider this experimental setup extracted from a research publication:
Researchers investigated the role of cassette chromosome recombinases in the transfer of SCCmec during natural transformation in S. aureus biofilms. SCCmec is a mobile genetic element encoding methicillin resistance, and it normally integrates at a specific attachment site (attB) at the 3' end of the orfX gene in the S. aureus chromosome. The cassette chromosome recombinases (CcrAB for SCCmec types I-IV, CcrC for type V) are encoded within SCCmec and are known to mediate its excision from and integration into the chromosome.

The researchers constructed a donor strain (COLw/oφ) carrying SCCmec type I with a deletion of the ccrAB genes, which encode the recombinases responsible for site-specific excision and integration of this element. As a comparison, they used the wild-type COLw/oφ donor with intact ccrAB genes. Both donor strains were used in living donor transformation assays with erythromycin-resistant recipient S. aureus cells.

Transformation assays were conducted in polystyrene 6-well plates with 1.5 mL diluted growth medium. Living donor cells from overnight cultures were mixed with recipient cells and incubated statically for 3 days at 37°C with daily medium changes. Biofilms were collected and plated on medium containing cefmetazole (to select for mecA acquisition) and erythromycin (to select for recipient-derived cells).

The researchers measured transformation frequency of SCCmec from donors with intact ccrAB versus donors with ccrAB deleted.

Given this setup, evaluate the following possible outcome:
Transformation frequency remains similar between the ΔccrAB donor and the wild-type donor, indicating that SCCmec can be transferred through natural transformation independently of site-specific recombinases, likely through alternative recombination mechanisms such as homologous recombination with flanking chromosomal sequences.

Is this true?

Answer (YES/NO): NO